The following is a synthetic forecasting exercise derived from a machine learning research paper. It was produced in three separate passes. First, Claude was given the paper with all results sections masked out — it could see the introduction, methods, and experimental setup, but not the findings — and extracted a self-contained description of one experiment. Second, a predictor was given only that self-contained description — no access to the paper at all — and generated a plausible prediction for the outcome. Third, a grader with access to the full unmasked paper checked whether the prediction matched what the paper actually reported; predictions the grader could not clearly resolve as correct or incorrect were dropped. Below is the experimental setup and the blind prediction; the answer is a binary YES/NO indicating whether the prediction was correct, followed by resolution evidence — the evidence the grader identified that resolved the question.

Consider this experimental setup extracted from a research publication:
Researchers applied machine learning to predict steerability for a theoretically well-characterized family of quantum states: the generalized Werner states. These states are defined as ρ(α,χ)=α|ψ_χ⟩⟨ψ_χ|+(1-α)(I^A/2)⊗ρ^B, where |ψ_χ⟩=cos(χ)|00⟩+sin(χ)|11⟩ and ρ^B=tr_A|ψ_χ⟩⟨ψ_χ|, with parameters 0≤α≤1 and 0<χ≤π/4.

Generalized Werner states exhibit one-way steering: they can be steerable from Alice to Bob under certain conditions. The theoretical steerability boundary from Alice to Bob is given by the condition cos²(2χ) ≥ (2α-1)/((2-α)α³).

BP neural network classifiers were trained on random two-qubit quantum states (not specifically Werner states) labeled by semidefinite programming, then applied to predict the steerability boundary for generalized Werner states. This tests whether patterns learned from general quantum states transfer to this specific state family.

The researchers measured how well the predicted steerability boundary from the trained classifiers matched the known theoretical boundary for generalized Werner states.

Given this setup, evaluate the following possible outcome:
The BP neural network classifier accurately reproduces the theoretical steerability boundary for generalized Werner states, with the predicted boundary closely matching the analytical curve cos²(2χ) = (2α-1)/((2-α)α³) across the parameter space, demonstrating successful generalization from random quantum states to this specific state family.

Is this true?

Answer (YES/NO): NO